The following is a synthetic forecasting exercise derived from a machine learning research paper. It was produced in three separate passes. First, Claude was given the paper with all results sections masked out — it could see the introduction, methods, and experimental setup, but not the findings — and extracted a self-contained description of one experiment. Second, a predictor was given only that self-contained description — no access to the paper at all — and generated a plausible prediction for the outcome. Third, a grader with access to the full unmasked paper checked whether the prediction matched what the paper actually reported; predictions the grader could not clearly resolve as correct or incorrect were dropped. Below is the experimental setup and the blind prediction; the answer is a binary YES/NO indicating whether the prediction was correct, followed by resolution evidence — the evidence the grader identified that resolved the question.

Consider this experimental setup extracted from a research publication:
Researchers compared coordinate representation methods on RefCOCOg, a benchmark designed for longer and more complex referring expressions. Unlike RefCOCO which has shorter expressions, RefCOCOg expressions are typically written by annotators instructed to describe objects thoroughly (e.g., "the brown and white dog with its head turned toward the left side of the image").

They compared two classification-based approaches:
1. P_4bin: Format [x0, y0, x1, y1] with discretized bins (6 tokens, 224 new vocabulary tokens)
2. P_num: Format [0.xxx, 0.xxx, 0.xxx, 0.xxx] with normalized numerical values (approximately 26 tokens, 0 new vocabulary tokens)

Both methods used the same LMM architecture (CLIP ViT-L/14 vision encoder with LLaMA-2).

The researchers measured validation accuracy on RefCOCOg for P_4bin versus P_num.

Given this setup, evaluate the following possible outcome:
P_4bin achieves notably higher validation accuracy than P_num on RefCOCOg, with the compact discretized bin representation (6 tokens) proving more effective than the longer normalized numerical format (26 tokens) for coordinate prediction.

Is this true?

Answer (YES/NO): YES